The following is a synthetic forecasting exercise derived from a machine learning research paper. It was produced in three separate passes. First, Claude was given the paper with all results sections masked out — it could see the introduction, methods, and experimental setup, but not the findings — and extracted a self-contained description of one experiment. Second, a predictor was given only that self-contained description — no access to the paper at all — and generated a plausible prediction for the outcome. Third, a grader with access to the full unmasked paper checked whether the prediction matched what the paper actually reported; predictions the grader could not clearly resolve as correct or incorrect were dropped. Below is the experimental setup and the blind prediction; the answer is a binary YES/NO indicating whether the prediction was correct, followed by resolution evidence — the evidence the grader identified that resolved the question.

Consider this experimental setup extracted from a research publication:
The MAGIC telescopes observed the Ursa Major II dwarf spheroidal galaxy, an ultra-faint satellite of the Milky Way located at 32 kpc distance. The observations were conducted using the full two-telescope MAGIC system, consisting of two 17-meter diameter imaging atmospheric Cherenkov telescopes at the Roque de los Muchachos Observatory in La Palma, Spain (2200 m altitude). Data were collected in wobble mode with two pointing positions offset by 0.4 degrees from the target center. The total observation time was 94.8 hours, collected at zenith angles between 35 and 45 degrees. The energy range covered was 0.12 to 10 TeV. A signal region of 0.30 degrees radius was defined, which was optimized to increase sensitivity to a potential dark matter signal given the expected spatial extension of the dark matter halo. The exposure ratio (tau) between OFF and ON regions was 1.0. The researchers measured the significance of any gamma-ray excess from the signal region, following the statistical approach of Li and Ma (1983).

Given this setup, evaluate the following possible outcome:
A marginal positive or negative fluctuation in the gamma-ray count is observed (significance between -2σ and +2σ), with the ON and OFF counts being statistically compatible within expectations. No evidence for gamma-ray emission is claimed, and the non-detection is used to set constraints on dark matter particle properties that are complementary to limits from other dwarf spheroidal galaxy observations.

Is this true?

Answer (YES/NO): NO